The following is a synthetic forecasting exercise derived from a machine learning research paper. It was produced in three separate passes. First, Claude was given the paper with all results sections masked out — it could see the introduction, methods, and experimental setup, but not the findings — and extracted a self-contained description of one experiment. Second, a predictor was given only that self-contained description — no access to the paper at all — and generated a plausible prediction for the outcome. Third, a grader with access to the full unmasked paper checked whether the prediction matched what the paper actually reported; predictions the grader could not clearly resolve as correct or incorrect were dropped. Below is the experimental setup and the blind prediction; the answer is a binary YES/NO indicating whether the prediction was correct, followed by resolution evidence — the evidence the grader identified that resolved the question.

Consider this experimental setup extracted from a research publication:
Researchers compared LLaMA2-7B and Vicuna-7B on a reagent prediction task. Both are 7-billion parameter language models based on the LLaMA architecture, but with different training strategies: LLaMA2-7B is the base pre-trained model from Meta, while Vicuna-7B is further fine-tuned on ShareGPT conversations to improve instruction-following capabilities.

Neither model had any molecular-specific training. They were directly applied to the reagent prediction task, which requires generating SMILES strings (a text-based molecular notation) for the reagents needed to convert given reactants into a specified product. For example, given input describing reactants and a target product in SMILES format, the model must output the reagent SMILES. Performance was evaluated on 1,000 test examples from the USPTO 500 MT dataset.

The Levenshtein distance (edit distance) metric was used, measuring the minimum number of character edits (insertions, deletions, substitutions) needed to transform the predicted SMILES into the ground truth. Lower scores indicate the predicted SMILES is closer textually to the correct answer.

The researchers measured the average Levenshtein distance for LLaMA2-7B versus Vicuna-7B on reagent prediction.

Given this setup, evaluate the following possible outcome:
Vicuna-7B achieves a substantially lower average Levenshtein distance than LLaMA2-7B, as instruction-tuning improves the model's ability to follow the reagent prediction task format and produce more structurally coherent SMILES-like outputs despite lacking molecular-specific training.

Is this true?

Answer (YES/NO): NO